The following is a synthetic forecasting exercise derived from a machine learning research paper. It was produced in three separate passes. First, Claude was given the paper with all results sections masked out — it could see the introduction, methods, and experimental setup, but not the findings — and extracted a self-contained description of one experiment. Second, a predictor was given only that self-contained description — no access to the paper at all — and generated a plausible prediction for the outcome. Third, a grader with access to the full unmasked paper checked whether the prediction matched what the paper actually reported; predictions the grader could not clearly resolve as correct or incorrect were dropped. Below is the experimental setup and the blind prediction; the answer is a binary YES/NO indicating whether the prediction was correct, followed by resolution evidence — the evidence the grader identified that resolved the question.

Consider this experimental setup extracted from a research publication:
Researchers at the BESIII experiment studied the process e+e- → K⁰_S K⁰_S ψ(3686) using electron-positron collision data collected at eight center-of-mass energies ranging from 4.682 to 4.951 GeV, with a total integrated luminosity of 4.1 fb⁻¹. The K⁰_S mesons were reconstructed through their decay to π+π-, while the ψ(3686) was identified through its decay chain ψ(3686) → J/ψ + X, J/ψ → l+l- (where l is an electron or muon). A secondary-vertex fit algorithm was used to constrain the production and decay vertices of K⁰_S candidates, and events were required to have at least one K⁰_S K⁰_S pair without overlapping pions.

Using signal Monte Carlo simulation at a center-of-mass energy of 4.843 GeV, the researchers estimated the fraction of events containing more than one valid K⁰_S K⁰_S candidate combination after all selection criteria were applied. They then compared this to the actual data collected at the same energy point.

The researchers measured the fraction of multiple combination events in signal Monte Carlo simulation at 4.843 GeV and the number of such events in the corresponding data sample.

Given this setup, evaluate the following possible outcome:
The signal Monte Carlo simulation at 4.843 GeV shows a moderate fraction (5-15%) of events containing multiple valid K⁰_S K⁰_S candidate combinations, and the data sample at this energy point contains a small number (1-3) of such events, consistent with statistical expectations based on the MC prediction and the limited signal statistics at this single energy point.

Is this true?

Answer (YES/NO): NO